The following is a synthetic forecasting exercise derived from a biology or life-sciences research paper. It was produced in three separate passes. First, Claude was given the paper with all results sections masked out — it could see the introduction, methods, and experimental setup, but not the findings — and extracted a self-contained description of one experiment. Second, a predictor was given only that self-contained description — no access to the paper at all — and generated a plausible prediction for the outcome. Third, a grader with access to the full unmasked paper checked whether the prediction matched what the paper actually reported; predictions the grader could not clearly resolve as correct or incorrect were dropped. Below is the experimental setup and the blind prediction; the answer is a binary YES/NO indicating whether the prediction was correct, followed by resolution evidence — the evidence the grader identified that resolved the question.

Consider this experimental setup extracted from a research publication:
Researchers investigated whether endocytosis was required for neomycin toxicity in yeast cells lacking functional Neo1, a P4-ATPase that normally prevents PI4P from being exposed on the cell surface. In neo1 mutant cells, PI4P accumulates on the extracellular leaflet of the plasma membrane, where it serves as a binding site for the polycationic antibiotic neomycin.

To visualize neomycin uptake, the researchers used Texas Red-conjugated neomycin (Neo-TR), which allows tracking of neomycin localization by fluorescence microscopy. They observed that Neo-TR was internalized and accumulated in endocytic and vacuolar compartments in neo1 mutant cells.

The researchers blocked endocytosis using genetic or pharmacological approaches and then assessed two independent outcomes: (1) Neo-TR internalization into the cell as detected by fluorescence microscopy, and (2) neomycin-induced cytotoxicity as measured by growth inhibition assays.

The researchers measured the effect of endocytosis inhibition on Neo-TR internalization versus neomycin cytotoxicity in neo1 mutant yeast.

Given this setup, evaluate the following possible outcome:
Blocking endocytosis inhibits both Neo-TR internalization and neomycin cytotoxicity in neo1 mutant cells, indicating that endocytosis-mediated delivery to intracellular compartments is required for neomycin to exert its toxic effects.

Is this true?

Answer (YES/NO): NO